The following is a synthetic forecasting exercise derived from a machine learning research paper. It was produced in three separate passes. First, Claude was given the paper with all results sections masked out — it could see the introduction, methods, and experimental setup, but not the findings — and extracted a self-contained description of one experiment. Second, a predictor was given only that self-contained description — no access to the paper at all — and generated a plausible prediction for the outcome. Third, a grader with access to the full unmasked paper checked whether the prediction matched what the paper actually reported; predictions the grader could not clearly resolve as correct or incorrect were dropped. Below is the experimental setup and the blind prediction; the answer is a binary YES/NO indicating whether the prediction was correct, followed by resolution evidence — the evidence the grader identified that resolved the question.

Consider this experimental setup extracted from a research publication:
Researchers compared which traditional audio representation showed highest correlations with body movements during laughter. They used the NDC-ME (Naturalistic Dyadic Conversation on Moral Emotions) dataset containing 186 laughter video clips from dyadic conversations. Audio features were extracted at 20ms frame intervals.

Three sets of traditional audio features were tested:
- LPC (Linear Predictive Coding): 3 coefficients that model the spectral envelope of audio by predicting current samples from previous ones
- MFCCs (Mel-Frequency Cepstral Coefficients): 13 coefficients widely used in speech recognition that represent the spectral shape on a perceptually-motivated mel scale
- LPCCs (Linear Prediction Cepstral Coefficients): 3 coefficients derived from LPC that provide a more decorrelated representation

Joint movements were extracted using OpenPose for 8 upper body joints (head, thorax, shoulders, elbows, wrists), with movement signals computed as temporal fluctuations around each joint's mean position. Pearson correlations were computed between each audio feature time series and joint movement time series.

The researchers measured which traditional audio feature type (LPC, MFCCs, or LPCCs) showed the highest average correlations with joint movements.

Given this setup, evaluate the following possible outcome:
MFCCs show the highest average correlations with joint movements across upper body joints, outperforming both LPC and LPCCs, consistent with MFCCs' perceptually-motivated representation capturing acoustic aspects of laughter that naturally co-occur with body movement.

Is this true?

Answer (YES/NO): NO